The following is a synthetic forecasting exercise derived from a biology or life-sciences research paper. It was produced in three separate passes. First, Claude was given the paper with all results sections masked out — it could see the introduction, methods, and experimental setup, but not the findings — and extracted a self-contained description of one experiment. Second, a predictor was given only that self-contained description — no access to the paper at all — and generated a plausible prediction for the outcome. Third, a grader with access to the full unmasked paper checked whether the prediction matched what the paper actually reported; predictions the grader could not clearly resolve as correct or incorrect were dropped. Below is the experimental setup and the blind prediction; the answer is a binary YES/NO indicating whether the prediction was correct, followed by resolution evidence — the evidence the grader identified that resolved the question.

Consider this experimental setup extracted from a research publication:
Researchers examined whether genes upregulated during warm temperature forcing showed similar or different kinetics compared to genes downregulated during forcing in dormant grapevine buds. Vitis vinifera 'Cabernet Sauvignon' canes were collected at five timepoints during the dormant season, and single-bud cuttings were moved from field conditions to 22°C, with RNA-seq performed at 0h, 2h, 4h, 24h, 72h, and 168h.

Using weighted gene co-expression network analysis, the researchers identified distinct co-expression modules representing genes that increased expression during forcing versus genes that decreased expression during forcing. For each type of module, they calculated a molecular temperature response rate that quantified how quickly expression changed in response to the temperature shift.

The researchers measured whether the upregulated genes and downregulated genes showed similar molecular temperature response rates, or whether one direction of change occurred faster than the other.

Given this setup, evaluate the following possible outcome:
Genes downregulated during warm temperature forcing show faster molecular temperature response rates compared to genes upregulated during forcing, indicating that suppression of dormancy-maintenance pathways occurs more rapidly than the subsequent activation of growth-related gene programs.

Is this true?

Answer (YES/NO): YES